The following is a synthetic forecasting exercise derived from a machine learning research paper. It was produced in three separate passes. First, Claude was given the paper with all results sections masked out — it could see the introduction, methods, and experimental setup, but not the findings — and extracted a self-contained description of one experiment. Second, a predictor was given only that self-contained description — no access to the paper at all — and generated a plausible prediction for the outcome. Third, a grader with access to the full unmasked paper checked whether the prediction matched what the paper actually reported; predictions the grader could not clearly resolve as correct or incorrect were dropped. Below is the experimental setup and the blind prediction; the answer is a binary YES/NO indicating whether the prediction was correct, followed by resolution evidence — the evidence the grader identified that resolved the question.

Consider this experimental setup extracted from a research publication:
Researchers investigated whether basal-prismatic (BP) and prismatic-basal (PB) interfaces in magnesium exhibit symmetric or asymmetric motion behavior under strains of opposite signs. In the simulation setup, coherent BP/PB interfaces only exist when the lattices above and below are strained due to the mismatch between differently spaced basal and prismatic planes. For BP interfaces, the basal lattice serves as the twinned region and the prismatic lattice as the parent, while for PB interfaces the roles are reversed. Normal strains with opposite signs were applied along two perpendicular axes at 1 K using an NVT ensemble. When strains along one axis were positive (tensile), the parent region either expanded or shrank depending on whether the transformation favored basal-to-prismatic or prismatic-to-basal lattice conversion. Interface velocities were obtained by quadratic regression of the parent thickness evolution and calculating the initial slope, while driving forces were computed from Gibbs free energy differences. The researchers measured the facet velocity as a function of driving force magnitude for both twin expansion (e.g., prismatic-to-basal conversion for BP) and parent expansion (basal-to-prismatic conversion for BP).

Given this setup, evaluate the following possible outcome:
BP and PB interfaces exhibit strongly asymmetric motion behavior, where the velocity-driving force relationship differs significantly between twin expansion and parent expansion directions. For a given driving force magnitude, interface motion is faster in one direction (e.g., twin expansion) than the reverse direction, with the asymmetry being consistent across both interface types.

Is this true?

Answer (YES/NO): YES